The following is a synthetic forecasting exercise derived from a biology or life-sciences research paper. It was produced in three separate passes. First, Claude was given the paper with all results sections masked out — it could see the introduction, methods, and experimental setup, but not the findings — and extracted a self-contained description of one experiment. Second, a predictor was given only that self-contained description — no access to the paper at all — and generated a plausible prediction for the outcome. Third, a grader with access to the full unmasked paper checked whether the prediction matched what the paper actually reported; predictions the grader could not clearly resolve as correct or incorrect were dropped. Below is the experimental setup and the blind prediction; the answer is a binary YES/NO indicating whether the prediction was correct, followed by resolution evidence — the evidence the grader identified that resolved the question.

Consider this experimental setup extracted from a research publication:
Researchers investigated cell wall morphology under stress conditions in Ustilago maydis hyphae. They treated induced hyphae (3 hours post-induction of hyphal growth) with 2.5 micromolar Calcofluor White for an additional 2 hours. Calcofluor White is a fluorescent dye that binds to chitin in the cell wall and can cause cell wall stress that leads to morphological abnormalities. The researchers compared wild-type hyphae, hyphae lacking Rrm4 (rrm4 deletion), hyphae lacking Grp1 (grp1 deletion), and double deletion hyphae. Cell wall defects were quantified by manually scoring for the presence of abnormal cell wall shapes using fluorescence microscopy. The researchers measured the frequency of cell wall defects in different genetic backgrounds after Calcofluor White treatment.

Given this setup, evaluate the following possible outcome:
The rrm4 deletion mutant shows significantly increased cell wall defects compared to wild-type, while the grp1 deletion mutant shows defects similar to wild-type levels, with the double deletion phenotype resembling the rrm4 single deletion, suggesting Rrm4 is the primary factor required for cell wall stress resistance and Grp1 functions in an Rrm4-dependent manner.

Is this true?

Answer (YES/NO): NO